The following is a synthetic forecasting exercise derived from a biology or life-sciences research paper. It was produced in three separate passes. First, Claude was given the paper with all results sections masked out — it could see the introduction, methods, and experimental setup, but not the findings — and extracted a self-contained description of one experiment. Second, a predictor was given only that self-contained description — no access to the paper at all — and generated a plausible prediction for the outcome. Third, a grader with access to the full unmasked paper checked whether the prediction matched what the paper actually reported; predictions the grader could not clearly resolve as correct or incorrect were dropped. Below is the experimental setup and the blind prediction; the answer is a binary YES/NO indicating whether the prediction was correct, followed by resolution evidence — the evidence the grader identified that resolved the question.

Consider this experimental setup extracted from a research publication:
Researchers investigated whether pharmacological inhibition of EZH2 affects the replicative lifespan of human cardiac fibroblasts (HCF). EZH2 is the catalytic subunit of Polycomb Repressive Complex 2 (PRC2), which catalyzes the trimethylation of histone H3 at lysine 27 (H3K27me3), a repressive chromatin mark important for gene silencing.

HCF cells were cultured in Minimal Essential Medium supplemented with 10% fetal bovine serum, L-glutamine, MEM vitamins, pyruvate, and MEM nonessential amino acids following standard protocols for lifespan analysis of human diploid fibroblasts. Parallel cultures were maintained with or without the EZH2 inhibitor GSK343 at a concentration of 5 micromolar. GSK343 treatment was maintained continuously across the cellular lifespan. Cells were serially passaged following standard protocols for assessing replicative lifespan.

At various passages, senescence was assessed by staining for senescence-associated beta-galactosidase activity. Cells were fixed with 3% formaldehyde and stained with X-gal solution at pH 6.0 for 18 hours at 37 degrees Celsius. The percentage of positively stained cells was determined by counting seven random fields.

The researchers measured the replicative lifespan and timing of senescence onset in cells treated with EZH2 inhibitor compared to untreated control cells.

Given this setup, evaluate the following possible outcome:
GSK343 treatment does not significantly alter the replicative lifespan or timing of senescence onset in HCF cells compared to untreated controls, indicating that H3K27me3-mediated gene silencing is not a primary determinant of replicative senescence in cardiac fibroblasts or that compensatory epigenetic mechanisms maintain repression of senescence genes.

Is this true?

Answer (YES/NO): NO